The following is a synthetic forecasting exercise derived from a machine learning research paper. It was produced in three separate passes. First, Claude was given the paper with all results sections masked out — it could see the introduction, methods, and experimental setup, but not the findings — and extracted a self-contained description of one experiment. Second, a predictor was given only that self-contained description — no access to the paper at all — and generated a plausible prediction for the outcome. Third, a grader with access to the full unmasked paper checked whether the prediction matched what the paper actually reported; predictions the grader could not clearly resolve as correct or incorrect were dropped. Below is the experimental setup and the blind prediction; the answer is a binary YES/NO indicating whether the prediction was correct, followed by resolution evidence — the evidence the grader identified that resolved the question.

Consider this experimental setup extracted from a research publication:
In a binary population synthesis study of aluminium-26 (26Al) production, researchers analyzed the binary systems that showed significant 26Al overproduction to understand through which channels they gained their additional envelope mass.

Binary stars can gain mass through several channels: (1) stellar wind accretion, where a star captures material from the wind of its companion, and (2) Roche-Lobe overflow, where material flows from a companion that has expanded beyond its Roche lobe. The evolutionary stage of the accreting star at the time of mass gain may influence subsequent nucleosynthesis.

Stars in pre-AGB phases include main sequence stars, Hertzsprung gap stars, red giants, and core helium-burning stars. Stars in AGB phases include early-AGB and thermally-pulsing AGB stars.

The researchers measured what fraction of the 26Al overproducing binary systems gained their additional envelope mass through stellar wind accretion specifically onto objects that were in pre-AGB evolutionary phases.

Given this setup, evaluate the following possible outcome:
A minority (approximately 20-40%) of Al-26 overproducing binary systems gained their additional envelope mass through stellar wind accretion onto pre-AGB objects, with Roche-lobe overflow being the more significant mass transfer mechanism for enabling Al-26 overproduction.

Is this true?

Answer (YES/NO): NO